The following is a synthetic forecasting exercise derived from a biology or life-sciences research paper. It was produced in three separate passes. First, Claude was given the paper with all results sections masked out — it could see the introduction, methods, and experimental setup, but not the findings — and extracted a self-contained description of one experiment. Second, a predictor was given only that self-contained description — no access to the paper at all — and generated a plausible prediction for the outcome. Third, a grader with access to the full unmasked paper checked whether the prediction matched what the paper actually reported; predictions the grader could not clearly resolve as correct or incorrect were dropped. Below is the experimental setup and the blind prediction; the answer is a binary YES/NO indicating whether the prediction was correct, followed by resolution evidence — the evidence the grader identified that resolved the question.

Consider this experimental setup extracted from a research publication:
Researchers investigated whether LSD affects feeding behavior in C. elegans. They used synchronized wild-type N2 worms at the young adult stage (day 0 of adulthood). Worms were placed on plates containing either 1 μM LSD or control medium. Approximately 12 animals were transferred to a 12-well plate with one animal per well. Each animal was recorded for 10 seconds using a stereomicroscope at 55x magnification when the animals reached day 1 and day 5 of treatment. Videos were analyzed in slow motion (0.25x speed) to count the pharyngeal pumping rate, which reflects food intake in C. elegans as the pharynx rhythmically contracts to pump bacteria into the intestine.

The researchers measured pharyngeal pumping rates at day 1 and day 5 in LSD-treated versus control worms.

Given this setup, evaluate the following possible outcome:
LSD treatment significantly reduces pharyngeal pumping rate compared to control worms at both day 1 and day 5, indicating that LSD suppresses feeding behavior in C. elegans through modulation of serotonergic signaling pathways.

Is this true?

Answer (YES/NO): NO